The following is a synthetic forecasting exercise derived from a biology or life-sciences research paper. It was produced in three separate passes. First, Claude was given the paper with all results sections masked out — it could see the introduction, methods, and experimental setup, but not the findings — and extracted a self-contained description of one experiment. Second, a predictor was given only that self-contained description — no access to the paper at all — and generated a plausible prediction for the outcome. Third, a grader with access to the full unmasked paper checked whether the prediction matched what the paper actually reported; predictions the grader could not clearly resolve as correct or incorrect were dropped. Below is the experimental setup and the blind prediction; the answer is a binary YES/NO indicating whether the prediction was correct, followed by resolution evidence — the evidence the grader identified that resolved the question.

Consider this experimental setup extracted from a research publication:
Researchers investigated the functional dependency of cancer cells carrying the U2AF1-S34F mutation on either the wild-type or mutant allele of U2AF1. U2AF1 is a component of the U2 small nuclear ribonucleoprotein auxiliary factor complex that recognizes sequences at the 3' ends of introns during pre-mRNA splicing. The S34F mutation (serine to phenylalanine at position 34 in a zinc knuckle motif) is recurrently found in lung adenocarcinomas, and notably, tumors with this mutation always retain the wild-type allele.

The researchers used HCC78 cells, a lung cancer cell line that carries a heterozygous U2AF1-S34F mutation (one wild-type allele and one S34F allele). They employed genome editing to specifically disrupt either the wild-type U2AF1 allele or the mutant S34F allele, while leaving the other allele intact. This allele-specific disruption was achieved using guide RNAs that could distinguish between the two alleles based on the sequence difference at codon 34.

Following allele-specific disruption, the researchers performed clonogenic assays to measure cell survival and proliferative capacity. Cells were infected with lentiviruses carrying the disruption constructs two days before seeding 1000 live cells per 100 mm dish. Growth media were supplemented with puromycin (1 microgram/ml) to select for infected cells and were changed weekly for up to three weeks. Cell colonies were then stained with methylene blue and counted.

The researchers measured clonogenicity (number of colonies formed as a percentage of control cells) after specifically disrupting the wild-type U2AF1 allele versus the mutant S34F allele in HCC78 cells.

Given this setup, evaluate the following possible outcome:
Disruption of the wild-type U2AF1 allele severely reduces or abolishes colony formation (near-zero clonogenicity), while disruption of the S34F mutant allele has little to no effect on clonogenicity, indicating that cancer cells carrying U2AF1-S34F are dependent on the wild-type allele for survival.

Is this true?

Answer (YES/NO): YES